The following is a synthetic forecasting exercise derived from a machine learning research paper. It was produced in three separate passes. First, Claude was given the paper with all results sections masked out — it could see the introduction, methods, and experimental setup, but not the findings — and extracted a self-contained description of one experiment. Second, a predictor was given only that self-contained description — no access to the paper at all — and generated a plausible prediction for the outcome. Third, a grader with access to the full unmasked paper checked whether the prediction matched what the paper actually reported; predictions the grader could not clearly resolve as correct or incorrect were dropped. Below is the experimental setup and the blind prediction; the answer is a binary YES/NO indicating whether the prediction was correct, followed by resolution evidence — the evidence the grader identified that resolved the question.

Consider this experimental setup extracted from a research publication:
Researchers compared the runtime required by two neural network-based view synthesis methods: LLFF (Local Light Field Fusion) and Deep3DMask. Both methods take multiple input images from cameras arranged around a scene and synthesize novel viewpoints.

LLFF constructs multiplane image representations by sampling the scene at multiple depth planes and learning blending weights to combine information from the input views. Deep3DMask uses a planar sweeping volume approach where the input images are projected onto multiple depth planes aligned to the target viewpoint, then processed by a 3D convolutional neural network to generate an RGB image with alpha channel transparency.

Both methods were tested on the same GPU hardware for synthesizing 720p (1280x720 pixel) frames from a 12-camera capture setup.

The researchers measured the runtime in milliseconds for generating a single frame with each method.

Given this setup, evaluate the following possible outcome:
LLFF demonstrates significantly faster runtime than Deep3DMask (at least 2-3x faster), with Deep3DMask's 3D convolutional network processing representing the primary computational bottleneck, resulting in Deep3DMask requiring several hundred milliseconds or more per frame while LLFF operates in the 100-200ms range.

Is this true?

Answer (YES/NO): NO